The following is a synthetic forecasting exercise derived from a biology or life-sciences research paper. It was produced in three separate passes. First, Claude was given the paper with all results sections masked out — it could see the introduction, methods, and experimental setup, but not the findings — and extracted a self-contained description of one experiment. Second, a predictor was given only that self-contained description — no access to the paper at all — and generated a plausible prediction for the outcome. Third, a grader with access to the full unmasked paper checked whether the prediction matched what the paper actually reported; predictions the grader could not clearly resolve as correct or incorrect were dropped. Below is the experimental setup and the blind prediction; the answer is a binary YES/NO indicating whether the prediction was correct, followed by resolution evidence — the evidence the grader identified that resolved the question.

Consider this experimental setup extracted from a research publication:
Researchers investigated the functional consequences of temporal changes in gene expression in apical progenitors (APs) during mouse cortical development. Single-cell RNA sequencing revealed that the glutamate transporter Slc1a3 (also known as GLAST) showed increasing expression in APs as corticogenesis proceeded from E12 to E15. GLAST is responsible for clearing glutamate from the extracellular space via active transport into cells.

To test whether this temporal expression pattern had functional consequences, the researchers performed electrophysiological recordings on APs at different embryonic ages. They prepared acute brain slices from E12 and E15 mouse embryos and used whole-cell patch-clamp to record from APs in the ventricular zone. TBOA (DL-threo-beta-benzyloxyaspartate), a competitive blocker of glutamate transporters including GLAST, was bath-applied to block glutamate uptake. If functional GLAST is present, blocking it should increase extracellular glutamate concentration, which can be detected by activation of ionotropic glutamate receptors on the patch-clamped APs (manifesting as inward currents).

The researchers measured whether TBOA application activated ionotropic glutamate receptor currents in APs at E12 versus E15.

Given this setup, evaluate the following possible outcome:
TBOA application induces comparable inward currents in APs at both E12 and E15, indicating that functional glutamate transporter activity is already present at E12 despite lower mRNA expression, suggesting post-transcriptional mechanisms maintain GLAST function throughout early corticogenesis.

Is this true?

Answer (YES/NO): NO